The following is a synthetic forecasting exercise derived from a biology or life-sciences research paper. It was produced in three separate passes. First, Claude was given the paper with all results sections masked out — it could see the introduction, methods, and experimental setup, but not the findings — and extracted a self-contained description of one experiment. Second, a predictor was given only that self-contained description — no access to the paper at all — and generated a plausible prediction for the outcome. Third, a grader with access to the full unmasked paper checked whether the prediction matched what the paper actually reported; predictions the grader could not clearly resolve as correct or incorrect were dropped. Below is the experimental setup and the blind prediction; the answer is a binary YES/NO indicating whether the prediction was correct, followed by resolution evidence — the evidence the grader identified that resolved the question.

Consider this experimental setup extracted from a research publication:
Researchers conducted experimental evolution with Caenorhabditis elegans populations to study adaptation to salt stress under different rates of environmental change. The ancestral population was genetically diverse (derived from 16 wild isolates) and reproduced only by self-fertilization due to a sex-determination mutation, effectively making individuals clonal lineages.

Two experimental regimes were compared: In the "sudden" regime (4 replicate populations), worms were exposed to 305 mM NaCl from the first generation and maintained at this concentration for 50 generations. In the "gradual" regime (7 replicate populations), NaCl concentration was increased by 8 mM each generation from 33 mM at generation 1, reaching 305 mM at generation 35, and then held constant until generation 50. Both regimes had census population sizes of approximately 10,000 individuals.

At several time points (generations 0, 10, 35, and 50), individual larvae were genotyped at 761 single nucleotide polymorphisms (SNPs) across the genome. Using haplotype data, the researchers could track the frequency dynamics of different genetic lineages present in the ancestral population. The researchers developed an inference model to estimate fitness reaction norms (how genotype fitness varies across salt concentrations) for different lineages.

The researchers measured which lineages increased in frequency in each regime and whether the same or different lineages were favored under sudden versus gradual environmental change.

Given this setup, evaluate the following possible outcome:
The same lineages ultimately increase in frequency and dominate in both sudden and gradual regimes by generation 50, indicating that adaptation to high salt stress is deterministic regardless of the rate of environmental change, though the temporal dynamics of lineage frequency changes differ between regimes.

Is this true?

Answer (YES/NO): NO